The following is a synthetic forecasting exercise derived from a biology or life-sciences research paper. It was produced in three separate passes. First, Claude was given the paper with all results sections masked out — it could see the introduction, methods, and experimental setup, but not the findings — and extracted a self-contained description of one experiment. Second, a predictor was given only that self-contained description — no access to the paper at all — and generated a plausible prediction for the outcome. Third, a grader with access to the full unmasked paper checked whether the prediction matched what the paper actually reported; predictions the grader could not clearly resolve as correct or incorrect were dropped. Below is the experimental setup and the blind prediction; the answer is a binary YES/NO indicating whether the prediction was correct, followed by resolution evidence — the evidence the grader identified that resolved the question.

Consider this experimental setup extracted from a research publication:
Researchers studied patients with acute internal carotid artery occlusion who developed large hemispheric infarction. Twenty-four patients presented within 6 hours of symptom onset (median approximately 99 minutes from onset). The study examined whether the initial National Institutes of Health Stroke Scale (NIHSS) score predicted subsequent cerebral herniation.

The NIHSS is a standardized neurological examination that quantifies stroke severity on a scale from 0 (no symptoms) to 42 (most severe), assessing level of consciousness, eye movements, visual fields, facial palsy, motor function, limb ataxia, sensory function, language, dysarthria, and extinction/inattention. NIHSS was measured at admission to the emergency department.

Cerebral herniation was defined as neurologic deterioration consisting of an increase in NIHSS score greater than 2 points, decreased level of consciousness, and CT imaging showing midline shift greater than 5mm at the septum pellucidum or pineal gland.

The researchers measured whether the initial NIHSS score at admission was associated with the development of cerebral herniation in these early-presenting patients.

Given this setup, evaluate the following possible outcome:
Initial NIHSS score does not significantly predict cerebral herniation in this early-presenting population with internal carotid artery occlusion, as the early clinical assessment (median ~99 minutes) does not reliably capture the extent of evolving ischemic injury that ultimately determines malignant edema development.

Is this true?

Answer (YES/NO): YES